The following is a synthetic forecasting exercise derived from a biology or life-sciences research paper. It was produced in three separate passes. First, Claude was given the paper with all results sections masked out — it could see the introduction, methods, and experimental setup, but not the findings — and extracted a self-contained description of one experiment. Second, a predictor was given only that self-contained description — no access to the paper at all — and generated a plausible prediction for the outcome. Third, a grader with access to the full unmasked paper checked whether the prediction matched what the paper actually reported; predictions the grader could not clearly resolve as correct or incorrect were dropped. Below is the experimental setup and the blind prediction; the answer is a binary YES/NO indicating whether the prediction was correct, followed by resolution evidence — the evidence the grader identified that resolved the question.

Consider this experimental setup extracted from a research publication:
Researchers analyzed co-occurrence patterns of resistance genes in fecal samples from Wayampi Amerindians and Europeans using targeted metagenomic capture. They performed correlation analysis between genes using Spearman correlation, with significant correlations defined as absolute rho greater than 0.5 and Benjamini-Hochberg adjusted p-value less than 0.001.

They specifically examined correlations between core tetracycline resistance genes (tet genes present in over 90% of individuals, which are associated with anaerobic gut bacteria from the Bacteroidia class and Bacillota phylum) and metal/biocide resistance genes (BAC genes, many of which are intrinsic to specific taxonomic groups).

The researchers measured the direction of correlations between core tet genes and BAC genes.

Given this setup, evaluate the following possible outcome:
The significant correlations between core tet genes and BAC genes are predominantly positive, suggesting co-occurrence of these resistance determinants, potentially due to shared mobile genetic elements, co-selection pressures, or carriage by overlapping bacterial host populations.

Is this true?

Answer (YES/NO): NO